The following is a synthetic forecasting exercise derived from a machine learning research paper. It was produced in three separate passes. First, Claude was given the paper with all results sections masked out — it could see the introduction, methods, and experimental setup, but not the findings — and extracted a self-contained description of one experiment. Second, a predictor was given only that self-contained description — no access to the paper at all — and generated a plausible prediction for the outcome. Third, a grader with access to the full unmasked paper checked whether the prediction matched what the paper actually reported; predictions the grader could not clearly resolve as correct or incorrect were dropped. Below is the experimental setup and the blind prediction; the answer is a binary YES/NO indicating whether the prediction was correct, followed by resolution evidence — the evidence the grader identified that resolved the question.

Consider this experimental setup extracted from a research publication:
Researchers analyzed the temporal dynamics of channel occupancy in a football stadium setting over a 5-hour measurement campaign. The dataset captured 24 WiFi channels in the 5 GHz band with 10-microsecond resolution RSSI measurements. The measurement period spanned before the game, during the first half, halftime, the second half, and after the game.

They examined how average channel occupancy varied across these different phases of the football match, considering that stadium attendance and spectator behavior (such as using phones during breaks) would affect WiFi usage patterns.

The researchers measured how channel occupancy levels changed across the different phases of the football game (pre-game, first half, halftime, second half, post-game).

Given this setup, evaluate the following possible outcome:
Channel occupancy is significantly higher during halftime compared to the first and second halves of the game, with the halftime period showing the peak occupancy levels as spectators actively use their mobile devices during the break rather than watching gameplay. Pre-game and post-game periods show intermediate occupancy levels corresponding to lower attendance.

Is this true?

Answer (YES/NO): NO